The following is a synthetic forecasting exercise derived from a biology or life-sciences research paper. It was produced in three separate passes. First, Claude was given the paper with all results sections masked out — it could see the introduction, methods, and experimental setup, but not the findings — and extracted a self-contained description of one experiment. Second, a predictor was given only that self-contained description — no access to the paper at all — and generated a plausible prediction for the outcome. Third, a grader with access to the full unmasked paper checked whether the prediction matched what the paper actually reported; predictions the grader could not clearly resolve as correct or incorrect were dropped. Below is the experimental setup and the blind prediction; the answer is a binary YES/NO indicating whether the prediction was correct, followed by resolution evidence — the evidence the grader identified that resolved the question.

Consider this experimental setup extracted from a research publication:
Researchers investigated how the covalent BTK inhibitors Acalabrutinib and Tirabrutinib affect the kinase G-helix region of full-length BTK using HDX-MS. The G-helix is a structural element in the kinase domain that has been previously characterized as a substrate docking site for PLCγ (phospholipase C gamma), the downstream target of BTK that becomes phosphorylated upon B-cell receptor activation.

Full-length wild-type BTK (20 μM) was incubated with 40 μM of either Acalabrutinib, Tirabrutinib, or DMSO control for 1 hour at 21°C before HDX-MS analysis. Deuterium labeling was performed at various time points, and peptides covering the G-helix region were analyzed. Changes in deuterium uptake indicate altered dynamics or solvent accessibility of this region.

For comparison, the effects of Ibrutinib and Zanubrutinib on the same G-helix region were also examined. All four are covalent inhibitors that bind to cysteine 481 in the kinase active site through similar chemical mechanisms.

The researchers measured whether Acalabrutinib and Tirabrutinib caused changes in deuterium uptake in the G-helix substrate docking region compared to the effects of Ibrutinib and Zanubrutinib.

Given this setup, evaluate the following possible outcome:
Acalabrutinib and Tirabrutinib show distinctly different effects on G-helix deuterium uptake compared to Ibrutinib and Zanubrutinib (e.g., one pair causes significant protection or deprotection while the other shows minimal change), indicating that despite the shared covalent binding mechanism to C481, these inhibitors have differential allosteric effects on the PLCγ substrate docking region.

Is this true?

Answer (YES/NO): YES